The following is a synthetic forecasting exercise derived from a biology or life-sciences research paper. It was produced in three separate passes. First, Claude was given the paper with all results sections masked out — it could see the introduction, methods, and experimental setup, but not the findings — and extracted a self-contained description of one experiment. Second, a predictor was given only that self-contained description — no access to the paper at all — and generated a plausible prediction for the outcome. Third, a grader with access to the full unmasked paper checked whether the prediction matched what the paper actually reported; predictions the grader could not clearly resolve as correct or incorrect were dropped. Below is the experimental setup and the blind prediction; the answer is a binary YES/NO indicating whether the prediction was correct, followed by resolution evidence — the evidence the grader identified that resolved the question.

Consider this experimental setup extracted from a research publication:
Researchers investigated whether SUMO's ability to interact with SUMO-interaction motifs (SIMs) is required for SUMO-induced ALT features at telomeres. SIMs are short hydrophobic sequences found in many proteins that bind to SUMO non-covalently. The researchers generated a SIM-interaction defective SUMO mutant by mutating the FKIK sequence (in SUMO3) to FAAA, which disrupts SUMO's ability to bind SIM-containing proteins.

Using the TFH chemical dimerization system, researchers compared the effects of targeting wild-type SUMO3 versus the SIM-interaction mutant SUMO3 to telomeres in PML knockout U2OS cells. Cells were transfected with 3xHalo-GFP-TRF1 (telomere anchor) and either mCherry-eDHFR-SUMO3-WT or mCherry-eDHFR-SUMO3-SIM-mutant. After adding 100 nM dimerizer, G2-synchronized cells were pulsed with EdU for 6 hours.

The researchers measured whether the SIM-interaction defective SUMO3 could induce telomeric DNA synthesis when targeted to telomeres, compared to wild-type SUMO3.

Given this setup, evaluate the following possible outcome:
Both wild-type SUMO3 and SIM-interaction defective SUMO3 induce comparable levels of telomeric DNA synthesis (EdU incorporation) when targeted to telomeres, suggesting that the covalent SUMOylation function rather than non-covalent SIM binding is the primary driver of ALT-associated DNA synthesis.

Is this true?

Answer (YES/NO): NO